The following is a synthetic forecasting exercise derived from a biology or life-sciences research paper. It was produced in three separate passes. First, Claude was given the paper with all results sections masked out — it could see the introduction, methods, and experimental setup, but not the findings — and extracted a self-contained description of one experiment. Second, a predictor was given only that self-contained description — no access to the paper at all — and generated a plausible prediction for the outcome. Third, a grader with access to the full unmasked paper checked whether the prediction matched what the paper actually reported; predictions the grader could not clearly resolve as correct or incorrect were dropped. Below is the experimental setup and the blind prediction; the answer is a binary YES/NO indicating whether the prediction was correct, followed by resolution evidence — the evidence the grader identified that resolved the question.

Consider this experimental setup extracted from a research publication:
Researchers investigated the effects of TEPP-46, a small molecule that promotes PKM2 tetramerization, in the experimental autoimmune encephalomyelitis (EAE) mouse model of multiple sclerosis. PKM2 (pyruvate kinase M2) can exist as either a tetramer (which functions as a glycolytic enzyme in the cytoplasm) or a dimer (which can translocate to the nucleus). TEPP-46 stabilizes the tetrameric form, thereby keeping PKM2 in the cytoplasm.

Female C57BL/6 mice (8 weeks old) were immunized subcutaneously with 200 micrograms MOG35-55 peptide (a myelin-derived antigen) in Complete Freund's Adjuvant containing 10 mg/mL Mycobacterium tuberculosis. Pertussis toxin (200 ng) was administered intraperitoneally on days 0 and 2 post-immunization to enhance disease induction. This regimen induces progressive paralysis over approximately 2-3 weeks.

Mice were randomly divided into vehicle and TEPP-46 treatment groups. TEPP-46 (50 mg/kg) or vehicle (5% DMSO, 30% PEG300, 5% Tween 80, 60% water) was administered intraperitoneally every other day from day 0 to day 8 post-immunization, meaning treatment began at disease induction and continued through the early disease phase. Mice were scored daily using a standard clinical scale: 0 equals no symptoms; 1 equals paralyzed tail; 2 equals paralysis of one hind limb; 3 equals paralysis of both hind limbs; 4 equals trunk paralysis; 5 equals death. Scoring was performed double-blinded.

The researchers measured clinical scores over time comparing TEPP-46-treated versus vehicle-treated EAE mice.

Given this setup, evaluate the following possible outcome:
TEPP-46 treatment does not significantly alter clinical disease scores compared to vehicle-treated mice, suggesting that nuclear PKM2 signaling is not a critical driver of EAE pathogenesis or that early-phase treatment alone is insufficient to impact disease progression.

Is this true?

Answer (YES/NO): NO